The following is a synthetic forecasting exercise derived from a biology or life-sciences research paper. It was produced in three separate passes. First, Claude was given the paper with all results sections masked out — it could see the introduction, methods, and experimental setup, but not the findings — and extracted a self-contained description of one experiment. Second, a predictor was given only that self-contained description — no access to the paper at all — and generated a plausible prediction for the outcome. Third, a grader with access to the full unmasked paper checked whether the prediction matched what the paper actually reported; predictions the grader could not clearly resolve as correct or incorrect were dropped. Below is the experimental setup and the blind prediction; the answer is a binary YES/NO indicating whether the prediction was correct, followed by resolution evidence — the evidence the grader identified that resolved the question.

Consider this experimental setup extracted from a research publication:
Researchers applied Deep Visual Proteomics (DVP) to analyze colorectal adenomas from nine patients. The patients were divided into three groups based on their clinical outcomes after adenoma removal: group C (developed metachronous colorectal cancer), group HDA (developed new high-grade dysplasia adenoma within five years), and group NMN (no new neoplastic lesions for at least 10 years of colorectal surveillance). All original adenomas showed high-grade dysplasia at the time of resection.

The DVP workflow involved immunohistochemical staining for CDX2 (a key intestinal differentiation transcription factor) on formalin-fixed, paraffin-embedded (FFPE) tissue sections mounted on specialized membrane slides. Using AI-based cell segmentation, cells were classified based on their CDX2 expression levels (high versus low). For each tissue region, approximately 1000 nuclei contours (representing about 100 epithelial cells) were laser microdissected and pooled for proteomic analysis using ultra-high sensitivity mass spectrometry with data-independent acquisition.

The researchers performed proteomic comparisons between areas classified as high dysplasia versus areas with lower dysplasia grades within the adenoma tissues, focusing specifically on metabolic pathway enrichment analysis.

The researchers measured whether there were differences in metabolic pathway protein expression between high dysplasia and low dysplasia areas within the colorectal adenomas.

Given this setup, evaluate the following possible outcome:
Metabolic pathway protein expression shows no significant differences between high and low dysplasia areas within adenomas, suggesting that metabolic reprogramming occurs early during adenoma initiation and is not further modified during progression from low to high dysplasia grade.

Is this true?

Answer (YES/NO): NO